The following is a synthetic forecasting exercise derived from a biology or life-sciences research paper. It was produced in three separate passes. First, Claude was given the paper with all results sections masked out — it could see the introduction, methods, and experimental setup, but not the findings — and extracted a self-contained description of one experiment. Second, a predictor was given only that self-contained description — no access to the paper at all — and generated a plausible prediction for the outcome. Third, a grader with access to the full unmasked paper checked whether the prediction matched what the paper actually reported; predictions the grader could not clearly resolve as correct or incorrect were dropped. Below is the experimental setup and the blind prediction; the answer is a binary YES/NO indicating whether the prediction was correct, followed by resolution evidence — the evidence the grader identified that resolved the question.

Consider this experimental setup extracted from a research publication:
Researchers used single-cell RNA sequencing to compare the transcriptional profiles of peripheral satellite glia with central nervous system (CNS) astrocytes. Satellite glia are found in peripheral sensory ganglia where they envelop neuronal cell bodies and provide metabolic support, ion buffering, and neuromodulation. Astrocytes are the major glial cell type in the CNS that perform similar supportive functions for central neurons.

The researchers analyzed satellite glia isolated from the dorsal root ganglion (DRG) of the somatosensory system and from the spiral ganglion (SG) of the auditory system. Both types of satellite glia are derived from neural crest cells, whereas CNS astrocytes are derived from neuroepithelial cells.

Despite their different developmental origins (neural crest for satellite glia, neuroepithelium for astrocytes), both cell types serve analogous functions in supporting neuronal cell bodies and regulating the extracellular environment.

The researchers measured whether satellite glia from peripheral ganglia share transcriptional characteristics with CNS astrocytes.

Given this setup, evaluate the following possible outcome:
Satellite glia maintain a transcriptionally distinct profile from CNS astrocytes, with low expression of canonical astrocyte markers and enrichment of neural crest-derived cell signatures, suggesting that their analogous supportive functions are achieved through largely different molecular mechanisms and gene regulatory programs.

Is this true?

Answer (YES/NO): NO